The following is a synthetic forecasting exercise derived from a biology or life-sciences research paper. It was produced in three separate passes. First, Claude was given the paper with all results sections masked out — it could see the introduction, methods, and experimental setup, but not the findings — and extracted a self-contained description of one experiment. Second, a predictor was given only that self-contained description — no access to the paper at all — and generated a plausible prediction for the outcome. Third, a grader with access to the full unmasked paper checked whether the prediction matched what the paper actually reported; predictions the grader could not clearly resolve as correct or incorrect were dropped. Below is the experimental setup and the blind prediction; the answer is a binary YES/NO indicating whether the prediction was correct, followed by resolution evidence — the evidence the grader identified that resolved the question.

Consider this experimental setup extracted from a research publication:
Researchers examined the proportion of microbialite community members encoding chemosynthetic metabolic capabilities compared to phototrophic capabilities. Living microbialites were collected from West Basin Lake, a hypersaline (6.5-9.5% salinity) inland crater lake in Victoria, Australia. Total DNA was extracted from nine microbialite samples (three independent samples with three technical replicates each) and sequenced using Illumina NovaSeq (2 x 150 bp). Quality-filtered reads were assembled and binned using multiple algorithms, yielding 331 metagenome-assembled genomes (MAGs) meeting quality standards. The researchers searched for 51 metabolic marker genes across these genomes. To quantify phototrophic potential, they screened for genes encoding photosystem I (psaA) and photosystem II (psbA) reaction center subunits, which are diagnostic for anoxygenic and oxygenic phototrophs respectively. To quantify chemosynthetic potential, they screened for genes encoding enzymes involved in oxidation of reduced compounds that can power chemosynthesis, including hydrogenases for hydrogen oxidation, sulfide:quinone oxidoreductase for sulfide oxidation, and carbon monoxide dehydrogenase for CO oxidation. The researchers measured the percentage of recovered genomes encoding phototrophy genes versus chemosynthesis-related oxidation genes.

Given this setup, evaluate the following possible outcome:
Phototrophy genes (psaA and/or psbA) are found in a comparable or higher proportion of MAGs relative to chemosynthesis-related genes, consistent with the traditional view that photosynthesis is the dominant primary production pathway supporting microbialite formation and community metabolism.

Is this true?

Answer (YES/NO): NO